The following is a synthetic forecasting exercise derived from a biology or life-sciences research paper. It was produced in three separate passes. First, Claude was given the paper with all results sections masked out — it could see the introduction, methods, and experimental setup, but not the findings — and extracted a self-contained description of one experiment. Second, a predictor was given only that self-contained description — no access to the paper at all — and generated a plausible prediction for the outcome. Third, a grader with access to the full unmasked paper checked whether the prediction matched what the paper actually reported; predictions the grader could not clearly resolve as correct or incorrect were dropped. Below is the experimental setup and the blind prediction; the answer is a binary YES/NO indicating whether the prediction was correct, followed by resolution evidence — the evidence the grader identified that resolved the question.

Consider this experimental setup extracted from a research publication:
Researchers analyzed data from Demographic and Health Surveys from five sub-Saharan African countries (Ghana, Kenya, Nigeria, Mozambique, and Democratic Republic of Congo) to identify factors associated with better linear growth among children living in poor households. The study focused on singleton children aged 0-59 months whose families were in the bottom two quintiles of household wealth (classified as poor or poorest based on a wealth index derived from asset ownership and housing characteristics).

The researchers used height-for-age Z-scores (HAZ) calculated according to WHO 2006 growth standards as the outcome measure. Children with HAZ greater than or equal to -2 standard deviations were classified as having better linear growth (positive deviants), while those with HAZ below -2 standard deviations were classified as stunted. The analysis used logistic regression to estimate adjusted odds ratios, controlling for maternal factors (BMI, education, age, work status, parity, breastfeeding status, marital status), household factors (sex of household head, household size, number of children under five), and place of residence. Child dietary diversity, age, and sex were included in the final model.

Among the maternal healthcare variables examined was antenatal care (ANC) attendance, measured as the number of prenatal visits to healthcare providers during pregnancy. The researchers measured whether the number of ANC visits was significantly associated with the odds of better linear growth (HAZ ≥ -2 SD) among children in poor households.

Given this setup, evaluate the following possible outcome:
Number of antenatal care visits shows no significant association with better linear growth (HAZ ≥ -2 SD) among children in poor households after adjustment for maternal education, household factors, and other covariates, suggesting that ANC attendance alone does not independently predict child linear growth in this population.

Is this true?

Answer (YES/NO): NO